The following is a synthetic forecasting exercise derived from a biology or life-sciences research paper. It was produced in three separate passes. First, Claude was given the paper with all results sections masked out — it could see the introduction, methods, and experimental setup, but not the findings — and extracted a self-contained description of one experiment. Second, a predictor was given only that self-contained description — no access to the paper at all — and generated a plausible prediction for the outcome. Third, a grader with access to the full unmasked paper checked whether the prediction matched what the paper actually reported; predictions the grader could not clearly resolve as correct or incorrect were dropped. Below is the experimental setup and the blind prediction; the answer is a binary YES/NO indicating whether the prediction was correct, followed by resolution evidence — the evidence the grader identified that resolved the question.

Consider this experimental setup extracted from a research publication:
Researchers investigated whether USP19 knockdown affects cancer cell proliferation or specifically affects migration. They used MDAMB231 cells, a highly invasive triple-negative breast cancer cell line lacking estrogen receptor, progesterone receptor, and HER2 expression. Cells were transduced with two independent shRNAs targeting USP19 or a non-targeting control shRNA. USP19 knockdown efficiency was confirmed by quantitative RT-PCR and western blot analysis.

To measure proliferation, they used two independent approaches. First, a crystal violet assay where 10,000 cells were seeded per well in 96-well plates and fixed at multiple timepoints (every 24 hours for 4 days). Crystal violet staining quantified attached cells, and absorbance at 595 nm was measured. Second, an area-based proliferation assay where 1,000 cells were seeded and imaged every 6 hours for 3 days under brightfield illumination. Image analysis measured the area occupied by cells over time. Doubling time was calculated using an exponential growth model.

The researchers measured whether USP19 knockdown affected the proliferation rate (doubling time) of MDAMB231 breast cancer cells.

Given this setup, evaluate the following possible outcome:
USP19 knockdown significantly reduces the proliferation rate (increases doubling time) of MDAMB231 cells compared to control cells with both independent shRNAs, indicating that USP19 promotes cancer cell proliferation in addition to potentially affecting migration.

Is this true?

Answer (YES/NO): NO